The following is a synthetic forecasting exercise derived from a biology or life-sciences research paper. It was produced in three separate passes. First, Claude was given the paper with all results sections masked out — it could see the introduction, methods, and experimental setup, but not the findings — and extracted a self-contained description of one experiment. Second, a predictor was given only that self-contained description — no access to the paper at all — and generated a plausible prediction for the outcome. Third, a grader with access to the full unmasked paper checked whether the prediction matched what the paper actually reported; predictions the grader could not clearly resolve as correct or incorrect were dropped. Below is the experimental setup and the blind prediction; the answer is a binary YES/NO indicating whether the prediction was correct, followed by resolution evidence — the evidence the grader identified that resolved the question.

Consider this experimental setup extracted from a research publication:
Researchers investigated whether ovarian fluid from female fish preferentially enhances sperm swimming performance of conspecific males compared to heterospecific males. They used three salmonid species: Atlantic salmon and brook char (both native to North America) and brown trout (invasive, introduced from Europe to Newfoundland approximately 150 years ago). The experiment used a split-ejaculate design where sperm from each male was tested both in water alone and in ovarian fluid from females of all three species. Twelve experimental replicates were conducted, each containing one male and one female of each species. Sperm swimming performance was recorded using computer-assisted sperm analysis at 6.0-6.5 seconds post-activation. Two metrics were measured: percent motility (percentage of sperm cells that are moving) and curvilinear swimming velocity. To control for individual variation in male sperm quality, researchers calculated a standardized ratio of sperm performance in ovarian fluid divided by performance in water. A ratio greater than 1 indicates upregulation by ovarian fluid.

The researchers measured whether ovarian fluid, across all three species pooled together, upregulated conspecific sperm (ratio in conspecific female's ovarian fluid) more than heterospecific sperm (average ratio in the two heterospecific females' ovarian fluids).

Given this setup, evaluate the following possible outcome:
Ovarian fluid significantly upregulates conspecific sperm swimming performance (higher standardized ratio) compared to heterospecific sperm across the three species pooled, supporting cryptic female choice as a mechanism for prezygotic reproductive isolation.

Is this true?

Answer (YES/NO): NO